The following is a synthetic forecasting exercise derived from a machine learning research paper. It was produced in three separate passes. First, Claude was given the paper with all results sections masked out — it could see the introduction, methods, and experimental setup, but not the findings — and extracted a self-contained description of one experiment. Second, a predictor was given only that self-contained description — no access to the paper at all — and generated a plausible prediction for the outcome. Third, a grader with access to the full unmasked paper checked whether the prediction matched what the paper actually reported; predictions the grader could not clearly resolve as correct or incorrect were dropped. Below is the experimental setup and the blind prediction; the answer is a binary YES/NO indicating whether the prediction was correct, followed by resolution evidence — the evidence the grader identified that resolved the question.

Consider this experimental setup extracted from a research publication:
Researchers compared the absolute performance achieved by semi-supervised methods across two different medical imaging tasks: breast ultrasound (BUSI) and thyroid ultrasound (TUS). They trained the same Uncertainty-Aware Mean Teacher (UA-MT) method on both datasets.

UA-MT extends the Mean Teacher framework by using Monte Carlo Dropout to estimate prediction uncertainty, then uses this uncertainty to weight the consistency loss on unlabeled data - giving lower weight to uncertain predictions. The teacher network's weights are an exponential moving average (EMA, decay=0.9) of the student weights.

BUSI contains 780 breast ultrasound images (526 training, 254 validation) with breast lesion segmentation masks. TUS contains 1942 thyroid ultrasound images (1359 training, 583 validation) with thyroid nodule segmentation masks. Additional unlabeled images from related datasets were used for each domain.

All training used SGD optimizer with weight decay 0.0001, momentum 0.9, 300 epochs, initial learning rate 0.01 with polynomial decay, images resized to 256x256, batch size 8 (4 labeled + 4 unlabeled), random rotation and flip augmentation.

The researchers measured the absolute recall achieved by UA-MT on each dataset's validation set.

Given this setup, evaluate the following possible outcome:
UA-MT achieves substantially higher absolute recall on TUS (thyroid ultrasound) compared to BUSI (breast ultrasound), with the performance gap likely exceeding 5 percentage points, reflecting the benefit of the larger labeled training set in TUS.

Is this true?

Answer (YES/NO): YES